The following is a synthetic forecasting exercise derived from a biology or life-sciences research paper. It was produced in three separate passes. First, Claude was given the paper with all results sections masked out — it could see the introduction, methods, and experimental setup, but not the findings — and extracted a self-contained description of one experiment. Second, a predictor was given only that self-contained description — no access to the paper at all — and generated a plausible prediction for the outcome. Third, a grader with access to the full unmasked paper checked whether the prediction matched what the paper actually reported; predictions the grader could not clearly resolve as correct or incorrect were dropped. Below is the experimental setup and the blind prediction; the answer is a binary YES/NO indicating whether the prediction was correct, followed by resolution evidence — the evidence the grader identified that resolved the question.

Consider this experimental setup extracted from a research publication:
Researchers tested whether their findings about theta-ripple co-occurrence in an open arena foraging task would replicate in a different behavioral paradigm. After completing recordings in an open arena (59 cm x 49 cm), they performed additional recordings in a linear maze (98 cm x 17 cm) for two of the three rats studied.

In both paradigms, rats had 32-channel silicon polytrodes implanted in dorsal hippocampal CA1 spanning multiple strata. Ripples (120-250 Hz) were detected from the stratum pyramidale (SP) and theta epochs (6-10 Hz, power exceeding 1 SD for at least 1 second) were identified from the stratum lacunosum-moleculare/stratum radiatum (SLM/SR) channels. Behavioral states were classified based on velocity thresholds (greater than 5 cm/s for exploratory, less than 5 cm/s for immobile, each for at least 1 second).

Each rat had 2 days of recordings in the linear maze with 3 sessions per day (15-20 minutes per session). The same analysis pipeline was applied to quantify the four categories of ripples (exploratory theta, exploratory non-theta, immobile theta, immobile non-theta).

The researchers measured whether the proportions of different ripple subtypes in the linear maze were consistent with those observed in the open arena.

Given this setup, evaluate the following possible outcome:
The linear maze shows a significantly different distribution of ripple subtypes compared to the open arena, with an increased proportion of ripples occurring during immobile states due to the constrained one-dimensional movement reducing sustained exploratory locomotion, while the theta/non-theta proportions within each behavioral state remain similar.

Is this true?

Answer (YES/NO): NO